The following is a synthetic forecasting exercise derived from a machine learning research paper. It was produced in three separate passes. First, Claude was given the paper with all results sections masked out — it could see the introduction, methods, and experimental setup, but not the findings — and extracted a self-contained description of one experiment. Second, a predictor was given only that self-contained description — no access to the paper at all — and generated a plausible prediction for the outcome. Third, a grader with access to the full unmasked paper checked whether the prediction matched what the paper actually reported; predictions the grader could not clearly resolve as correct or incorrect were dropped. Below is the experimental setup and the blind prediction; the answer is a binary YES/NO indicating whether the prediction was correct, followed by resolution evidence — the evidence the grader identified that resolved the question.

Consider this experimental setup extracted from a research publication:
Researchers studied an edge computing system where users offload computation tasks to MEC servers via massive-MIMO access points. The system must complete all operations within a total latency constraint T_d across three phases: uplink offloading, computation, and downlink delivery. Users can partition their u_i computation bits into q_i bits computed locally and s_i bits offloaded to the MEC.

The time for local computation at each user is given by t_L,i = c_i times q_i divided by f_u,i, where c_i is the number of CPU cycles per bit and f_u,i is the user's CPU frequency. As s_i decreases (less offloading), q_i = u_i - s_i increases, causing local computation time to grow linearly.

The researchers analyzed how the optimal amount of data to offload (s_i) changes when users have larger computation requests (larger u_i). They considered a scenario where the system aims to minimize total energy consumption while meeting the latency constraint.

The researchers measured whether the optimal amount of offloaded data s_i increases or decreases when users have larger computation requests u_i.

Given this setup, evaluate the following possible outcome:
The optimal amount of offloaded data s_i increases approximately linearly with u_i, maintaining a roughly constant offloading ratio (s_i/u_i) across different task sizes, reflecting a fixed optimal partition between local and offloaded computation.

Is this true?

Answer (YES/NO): NO